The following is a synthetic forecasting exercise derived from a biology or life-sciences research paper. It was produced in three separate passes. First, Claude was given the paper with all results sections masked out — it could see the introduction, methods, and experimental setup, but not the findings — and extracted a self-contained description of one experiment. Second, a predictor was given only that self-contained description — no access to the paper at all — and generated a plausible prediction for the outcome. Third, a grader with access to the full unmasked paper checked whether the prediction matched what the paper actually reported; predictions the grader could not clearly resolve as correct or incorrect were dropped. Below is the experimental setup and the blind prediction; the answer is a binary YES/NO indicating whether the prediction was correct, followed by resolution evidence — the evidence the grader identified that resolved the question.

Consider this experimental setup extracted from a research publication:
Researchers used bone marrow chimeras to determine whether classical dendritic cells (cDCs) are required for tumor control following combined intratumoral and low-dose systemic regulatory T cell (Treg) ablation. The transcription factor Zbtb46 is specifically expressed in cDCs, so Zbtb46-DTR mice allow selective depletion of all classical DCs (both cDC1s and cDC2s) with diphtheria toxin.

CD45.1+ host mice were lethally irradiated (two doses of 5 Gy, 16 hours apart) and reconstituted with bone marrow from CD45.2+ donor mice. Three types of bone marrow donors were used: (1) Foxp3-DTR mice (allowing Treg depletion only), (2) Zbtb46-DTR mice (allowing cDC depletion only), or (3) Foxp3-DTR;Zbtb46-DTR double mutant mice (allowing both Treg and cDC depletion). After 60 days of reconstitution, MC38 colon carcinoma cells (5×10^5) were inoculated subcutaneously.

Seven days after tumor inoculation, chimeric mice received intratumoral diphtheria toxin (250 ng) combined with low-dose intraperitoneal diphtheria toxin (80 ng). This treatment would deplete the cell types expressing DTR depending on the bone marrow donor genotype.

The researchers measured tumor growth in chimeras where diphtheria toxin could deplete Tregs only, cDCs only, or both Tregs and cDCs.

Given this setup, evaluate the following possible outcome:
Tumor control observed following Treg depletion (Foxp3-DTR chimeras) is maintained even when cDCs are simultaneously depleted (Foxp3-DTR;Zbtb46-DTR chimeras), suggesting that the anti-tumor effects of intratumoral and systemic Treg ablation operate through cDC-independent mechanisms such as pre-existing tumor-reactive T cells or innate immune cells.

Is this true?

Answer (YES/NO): NO